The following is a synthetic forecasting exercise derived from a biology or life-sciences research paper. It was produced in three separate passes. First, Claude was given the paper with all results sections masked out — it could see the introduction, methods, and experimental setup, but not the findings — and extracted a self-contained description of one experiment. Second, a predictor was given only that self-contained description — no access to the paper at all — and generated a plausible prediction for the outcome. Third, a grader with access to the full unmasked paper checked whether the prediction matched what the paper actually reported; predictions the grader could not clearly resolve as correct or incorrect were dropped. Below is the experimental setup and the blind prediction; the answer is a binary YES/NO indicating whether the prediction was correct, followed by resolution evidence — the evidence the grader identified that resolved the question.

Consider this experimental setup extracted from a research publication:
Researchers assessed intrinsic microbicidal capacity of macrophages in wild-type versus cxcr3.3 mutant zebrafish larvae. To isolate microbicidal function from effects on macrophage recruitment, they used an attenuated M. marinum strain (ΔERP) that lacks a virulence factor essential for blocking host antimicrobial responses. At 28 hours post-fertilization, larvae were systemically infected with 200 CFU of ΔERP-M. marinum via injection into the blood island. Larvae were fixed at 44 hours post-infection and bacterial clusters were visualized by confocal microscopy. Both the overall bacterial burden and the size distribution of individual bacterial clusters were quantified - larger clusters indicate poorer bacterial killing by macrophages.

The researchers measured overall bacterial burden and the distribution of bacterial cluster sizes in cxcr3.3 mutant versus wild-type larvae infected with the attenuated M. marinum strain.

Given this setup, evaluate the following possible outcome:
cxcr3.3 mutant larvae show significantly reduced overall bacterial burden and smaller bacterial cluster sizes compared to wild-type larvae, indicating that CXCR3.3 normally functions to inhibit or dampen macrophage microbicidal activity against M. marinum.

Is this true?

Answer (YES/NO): NO